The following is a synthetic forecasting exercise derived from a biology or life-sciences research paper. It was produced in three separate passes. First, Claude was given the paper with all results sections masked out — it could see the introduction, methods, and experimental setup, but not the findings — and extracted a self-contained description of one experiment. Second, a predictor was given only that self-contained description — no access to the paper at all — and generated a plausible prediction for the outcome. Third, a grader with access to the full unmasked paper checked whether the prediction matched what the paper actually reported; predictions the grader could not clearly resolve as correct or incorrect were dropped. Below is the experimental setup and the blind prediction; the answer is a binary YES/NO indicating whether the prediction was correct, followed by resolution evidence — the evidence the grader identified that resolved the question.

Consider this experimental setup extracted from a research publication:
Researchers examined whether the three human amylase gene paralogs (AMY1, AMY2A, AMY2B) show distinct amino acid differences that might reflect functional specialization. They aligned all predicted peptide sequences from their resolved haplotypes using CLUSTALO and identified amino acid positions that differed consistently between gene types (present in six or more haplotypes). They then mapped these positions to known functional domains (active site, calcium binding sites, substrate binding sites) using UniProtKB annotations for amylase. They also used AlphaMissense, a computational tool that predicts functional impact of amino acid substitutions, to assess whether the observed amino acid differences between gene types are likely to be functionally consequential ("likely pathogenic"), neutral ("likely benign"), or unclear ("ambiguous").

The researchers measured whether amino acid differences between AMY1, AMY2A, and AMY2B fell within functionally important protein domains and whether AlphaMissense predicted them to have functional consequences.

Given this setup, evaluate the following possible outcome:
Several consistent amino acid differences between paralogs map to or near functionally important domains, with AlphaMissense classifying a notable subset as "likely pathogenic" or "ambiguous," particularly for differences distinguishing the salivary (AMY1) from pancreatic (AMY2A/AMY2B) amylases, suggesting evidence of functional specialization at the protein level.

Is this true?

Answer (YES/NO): NO